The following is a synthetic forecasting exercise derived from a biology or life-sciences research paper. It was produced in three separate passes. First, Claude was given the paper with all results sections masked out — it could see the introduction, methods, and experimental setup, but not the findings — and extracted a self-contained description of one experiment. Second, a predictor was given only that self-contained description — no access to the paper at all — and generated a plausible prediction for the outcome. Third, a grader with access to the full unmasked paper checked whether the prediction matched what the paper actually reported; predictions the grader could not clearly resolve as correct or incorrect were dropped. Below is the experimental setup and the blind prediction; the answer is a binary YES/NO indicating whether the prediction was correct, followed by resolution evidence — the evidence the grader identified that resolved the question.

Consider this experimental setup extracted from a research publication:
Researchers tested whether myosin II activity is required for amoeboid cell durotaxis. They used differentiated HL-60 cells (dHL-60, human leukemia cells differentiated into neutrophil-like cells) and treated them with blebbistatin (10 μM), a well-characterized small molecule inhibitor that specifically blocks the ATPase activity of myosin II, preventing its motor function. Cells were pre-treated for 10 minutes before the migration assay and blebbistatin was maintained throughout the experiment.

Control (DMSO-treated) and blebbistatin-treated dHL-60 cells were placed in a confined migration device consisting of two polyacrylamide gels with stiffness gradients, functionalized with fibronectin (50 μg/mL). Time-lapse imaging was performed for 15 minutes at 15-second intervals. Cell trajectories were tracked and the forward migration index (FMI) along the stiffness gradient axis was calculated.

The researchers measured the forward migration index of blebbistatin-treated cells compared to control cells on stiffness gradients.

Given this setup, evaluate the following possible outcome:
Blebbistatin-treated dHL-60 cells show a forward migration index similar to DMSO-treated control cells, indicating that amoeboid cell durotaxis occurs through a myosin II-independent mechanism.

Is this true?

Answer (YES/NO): NO